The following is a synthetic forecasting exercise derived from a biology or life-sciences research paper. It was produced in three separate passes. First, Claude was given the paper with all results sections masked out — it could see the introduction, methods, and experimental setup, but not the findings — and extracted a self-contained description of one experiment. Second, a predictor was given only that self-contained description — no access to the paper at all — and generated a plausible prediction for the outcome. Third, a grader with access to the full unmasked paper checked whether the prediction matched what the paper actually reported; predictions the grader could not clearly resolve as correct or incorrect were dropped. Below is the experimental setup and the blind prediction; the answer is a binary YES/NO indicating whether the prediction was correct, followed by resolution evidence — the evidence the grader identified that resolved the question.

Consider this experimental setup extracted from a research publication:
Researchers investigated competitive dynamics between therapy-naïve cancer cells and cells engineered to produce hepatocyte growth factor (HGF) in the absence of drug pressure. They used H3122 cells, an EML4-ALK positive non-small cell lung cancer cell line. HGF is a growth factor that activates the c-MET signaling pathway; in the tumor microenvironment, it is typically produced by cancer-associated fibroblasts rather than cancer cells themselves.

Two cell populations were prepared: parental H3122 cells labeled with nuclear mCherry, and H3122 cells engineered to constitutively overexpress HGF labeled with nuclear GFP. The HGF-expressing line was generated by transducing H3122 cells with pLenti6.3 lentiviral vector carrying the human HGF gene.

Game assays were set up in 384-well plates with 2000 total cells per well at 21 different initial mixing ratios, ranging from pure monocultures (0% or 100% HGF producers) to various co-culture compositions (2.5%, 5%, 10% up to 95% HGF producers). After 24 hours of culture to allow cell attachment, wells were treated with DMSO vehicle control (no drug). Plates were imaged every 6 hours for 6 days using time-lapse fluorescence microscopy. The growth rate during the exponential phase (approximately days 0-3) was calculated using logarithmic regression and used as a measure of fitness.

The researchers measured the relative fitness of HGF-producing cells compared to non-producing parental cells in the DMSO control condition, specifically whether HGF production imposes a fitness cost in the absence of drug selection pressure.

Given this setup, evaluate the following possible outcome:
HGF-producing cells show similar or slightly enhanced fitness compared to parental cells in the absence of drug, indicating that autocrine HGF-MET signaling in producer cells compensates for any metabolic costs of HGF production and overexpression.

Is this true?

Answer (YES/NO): NO